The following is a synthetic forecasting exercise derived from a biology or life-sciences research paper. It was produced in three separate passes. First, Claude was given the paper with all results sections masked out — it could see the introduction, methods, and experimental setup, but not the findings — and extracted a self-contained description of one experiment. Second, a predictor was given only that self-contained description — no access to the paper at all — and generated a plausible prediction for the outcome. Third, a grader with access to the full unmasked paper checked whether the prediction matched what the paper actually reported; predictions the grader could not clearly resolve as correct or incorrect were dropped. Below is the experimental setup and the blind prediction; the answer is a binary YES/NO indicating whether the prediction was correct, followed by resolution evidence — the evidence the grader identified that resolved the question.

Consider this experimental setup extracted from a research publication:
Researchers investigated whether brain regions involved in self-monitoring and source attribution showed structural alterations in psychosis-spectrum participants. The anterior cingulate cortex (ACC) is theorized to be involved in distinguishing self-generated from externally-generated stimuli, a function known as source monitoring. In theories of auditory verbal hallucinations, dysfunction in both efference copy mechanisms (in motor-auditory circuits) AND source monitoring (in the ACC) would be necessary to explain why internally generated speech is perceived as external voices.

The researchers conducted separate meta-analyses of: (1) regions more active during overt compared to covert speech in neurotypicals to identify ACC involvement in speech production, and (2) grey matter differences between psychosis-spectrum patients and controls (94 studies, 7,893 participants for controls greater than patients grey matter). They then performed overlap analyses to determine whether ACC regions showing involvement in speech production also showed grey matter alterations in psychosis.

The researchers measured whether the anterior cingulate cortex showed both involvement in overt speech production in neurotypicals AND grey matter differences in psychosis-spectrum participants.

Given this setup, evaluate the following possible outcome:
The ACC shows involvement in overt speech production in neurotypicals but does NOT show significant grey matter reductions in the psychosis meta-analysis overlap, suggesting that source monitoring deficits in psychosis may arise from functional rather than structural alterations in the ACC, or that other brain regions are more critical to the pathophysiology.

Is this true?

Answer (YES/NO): NO